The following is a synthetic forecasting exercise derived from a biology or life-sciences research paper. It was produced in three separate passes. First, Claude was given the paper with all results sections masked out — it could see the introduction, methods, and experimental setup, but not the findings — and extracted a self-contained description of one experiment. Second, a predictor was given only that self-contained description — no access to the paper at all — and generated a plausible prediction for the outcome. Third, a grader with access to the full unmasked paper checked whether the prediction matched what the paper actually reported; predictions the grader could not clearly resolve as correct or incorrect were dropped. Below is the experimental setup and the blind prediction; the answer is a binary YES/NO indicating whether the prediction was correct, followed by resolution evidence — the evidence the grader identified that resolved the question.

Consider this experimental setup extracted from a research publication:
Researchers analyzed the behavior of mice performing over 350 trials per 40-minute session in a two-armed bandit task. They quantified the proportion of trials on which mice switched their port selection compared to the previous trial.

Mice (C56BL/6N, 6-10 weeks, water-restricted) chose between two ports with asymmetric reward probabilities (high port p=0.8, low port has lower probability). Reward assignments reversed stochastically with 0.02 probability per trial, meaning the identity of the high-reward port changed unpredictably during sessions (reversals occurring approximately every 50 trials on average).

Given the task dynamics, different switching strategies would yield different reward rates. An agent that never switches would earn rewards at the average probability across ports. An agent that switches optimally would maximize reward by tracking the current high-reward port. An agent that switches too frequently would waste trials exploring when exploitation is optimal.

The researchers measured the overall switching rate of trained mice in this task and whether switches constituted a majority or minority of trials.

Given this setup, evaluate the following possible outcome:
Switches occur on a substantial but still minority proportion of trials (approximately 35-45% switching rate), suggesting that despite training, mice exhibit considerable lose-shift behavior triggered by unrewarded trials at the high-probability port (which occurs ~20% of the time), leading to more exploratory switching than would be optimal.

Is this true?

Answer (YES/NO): NO